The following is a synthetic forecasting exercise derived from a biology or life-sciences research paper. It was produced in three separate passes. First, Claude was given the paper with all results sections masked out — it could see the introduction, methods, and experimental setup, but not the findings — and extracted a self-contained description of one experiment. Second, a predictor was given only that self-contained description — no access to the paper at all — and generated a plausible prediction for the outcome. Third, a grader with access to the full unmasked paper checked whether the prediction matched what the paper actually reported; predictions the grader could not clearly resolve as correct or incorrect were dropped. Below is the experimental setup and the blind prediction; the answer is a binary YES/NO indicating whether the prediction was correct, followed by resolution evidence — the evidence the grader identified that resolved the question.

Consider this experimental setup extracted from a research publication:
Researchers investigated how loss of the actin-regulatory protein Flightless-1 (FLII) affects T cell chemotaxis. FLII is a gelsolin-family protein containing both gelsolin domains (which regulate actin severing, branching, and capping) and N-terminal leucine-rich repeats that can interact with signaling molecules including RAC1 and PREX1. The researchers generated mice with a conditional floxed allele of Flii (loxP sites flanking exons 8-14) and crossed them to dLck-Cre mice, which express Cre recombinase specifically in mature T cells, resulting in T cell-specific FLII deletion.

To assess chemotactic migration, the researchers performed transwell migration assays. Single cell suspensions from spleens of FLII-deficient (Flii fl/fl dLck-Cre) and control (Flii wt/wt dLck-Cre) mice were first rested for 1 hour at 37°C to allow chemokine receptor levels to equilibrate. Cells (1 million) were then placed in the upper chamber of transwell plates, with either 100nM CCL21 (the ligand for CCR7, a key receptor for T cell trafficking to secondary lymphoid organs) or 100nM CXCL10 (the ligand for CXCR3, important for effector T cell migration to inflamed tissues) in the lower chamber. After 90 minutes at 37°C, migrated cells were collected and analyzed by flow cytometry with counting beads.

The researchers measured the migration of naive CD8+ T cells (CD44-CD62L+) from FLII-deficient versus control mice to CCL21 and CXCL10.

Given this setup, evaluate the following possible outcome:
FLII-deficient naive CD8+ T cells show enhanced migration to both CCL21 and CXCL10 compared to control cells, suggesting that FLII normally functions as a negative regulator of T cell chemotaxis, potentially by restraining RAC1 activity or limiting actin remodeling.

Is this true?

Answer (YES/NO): NO